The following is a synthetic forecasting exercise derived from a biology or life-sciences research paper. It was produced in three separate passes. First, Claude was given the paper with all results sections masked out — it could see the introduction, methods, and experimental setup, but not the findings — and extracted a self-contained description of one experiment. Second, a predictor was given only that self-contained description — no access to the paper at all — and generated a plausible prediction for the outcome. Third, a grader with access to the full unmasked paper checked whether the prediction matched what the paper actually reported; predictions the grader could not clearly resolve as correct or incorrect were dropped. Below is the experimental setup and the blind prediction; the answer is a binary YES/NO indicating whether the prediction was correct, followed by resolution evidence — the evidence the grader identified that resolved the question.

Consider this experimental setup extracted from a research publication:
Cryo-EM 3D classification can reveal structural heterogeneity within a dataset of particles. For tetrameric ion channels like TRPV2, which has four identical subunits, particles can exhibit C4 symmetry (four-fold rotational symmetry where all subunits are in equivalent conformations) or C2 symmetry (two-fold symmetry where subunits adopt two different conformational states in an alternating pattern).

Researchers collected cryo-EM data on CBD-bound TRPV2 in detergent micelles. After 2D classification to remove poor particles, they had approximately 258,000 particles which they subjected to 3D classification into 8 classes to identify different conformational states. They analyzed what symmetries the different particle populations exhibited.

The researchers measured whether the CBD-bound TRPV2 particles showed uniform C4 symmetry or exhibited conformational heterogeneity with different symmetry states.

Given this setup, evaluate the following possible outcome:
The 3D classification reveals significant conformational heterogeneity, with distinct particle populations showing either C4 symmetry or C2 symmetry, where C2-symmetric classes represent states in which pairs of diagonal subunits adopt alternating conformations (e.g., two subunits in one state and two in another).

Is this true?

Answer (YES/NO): YES